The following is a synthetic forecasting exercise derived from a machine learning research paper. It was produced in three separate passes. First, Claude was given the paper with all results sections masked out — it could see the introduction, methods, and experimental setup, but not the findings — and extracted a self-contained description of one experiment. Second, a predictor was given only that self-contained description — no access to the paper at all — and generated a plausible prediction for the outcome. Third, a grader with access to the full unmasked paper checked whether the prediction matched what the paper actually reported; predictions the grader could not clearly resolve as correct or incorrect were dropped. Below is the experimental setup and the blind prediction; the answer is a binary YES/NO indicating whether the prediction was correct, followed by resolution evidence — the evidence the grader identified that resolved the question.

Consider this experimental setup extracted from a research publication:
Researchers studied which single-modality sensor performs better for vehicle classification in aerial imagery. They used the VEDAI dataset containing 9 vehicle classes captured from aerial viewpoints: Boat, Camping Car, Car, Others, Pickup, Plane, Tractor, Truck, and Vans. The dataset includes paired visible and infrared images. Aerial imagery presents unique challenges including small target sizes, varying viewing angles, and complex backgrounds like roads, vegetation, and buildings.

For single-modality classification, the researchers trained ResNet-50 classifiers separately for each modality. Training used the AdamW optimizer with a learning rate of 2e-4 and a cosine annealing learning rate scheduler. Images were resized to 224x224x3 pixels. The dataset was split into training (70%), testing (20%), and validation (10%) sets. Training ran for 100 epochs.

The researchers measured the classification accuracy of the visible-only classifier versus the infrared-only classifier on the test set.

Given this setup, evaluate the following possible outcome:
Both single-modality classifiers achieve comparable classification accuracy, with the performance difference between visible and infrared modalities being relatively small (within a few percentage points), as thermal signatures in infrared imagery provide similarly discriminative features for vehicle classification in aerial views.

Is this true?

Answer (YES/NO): YES